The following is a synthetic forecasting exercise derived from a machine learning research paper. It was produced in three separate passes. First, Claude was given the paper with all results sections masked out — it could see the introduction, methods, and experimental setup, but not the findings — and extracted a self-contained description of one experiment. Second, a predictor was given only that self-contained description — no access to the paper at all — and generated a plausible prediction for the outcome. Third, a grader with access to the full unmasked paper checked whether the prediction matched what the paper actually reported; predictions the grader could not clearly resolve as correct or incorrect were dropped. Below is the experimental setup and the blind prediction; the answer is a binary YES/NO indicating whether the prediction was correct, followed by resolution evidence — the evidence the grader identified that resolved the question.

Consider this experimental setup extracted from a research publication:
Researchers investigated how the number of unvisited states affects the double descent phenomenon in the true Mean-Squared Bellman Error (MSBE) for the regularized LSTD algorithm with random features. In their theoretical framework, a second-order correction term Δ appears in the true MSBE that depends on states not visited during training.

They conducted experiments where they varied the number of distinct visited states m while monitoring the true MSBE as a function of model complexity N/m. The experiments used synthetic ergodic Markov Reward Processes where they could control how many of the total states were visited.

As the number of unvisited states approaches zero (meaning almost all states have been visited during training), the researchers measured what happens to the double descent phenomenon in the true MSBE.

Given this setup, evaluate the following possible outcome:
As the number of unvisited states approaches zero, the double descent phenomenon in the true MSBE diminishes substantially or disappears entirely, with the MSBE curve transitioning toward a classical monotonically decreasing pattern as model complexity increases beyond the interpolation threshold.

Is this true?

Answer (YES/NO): YES